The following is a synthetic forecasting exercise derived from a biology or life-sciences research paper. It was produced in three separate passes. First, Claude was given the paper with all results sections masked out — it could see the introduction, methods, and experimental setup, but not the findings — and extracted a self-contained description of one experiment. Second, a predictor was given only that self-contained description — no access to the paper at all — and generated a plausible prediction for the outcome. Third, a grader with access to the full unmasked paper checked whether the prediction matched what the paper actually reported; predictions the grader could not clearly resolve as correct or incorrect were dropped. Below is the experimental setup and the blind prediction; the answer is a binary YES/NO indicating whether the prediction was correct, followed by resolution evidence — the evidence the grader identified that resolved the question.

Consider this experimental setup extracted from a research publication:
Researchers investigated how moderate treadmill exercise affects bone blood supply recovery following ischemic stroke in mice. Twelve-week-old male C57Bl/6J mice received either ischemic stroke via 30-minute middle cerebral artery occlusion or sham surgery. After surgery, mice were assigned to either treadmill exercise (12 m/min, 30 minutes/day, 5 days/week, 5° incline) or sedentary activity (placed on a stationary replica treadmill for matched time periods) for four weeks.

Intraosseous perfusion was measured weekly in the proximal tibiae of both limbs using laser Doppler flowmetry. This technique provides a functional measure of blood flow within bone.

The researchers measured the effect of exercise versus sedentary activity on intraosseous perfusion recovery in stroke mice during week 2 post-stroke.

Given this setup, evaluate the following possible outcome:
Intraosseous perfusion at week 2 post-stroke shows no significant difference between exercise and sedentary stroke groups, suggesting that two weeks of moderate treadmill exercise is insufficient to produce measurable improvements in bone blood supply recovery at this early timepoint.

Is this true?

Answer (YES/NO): NO